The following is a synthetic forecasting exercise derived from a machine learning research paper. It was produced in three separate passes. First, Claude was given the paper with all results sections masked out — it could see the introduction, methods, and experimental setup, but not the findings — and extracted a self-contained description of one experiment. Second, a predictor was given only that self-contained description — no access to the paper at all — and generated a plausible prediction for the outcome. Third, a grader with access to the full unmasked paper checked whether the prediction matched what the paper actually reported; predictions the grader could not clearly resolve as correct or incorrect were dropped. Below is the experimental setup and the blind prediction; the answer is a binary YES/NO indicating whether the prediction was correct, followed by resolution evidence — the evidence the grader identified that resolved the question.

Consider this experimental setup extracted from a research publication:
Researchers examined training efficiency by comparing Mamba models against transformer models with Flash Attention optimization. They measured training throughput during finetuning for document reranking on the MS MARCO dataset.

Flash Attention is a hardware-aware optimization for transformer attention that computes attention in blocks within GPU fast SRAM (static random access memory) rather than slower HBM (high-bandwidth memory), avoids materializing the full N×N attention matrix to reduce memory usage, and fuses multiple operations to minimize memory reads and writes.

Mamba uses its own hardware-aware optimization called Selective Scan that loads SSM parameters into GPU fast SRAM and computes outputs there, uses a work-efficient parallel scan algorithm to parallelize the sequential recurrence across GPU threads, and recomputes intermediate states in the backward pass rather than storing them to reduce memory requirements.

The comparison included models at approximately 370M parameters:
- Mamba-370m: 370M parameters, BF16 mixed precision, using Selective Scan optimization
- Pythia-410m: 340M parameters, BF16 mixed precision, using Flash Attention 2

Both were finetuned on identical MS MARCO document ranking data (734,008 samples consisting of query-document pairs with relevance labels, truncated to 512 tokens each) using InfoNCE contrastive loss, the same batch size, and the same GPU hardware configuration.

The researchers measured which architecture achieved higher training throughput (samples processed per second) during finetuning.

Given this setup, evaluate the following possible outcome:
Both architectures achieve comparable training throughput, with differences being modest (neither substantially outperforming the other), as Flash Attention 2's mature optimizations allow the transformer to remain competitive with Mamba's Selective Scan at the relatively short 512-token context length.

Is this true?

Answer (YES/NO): NO